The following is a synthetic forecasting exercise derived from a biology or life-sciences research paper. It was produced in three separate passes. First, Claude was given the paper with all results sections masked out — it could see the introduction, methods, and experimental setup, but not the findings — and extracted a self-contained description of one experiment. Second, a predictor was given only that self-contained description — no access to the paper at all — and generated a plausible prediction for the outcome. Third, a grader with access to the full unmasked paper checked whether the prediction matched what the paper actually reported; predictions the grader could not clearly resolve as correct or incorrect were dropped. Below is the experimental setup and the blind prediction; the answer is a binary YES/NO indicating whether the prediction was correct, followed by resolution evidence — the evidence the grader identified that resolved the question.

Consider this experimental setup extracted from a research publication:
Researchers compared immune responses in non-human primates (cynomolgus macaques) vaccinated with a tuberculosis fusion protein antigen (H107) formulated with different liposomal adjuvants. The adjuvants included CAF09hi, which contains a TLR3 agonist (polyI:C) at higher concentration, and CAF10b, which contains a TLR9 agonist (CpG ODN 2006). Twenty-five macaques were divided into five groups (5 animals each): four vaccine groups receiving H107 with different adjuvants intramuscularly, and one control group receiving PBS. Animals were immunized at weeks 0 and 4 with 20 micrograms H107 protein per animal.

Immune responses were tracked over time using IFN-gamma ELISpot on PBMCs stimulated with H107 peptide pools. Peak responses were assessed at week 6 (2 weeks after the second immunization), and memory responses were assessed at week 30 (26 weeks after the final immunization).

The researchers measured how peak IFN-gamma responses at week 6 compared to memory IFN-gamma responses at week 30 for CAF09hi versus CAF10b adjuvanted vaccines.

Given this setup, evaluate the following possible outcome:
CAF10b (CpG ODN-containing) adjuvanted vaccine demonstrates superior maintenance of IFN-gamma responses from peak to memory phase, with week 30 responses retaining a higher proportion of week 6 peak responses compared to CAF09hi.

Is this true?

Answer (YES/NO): YES